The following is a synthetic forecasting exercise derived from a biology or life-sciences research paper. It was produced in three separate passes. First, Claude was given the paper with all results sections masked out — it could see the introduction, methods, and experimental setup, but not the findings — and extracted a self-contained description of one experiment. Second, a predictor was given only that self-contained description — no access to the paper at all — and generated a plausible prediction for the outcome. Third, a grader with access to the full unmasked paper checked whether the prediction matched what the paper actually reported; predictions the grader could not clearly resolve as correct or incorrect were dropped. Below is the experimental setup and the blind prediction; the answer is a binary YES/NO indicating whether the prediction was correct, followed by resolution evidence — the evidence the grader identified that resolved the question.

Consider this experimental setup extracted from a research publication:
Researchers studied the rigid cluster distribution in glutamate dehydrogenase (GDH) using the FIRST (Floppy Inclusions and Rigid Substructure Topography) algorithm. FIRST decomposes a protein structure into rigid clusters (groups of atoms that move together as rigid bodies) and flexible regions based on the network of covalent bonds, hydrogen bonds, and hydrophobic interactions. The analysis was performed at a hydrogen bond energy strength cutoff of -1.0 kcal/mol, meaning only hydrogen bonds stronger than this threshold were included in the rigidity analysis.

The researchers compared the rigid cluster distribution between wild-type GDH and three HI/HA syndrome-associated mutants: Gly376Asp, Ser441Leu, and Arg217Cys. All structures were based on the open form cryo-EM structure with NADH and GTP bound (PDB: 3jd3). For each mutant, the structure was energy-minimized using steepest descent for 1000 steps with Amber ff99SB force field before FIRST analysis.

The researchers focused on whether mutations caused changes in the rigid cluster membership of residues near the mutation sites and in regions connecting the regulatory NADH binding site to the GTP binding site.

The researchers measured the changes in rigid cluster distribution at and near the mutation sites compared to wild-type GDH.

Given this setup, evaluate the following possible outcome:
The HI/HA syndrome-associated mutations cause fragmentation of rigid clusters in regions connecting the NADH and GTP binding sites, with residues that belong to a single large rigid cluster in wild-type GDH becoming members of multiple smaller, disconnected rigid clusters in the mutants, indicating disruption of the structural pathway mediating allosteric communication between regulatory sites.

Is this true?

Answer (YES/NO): YES